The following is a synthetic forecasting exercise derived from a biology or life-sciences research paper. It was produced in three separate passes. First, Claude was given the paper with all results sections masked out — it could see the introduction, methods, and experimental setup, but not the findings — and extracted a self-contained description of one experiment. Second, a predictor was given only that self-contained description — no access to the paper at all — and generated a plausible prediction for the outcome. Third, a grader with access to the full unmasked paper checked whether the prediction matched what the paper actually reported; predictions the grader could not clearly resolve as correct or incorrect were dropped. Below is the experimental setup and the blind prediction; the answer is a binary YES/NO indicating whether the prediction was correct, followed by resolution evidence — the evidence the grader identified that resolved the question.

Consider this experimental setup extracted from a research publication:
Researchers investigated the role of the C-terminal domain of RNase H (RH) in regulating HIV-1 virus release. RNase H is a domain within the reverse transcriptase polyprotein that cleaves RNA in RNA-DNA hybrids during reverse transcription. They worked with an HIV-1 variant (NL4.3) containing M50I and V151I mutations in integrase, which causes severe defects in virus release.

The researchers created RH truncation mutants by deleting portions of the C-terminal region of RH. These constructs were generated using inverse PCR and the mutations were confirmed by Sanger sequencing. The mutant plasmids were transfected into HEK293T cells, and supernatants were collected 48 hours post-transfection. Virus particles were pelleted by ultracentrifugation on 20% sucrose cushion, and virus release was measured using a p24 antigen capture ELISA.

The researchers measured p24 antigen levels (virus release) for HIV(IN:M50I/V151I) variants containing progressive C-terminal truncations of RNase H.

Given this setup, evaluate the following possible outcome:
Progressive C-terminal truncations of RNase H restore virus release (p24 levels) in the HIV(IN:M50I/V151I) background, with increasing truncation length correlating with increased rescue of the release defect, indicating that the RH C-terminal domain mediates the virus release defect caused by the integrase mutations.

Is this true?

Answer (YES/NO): NO